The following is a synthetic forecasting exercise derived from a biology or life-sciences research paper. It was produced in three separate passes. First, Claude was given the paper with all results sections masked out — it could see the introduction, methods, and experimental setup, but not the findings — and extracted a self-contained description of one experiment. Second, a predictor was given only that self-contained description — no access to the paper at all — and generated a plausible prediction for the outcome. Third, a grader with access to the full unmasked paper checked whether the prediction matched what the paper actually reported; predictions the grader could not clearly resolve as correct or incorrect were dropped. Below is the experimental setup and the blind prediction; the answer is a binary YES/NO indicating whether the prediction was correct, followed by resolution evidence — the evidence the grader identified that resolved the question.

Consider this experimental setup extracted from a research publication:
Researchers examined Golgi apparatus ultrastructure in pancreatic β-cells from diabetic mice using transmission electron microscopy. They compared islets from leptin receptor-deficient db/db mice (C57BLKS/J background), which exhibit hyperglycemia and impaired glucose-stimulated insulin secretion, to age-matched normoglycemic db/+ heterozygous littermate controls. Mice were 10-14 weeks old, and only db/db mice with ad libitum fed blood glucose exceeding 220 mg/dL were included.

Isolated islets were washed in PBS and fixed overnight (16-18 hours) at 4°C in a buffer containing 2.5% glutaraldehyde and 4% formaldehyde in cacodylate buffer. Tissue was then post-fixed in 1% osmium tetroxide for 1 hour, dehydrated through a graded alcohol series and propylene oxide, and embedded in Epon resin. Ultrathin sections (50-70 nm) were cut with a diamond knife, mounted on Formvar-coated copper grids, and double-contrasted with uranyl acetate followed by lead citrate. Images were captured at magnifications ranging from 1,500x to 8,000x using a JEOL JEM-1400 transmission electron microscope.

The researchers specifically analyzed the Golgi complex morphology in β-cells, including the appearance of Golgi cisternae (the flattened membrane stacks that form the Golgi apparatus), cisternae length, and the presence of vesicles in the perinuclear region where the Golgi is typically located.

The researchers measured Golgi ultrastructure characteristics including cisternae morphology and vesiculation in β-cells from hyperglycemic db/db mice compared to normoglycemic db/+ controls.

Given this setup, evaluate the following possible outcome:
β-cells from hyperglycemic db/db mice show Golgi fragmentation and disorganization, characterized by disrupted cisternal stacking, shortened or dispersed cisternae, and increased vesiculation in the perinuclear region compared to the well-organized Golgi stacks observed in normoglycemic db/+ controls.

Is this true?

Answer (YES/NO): YES